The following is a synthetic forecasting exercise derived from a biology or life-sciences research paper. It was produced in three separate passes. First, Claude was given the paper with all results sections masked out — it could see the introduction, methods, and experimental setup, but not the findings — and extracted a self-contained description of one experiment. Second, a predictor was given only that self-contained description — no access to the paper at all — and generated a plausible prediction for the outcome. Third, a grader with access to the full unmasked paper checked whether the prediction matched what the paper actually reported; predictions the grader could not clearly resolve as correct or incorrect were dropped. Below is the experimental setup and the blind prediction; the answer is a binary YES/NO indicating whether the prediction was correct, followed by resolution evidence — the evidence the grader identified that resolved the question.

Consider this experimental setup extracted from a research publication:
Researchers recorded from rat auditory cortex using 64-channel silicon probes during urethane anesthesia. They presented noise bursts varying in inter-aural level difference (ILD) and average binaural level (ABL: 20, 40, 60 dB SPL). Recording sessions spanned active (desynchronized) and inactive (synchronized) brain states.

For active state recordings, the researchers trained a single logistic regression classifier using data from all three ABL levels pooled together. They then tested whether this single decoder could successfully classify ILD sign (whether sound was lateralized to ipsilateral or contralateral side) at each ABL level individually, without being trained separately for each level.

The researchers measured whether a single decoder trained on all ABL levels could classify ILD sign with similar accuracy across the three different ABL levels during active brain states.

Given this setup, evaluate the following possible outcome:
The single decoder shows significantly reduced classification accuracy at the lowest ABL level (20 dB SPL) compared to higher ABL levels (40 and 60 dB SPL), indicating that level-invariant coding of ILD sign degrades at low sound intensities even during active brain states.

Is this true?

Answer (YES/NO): NO